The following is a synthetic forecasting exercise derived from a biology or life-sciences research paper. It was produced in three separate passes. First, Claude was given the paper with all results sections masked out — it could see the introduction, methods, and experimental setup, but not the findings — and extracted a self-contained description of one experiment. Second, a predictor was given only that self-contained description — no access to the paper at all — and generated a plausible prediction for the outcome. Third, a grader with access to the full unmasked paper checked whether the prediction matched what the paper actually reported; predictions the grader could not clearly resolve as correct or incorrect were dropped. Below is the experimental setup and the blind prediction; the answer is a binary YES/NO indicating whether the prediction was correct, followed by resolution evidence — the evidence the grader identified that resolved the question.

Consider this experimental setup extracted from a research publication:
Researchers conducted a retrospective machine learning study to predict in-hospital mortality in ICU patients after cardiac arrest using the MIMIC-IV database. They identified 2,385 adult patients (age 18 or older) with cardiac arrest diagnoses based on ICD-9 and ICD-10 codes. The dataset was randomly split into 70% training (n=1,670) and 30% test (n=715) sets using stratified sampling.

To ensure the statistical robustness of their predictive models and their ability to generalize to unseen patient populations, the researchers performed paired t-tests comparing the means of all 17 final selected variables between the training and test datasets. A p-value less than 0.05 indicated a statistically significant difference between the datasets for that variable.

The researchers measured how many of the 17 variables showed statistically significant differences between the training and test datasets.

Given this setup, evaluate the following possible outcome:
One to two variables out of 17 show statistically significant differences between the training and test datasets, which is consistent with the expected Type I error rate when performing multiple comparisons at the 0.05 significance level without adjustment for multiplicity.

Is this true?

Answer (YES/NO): NO